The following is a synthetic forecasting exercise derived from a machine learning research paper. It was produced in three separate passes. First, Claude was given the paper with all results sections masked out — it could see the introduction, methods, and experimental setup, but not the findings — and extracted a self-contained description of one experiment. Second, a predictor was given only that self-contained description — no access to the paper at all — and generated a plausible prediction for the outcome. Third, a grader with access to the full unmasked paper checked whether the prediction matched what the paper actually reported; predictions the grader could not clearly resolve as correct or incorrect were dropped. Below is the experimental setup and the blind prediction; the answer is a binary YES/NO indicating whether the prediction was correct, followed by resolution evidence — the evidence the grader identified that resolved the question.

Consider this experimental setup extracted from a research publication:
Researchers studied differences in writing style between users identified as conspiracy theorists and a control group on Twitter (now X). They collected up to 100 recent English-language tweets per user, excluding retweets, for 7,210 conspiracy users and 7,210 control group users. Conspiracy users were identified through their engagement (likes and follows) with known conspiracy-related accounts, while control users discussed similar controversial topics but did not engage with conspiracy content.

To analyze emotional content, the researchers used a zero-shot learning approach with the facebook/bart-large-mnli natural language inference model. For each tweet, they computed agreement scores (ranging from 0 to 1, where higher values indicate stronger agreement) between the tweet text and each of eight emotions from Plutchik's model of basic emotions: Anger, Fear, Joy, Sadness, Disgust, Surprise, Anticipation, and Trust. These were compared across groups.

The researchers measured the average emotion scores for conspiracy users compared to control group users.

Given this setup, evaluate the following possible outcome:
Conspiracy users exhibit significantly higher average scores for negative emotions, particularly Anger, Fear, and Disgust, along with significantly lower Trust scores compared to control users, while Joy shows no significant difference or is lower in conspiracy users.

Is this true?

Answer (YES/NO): NO